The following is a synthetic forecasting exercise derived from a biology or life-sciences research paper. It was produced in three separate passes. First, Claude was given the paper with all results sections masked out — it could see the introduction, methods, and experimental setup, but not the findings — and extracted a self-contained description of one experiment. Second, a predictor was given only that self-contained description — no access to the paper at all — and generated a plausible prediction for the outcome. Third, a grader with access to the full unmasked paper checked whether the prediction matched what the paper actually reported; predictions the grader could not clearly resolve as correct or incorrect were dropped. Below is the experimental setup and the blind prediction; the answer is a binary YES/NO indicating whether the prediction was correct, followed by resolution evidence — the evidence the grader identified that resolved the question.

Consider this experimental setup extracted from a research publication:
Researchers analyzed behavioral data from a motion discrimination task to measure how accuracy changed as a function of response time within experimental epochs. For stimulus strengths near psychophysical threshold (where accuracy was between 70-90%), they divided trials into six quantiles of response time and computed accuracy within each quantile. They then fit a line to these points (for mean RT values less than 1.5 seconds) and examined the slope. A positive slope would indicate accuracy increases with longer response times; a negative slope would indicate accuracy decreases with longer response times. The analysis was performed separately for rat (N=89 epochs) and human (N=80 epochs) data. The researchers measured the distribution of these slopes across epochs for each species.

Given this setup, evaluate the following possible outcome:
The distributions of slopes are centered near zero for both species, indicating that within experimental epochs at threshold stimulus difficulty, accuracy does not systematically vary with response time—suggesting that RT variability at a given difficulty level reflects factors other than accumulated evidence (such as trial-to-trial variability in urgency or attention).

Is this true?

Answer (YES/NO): NO